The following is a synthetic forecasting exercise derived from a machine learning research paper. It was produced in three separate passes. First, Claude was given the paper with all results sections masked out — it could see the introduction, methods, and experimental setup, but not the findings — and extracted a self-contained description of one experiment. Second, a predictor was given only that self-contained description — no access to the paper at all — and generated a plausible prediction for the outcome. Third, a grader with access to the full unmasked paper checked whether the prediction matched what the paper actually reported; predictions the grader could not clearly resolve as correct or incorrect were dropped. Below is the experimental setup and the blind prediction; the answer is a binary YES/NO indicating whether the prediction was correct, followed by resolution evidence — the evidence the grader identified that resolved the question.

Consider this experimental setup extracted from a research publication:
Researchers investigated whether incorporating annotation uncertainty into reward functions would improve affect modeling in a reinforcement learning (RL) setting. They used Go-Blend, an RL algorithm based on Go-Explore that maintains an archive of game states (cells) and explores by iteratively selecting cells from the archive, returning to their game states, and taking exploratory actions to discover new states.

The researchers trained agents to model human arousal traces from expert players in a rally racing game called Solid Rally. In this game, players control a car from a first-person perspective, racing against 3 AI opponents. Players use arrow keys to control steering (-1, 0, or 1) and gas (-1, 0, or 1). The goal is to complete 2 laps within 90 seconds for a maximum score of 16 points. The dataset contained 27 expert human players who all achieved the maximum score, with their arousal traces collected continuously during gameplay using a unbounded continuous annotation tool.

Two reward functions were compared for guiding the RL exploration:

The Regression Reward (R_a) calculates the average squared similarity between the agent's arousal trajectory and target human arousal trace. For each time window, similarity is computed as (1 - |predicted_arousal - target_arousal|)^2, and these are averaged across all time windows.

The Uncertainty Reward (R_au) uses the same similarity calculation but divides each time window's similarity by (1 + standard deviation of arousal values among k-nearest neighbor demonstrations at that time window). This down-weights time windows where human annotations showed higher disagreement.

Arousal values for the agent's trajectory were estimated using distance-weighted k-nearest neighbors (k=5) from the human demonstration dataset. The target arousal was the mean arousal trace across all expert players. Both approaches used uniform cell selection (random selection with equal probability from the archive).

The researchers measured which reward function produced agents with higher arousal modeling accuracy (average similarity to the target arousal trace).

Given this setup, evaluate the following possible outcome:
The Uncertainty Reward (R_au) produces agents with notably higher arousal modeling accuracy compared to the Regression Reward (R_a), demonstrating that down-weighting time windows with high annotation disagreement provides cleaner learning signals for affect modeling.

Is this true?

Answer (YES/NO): NO